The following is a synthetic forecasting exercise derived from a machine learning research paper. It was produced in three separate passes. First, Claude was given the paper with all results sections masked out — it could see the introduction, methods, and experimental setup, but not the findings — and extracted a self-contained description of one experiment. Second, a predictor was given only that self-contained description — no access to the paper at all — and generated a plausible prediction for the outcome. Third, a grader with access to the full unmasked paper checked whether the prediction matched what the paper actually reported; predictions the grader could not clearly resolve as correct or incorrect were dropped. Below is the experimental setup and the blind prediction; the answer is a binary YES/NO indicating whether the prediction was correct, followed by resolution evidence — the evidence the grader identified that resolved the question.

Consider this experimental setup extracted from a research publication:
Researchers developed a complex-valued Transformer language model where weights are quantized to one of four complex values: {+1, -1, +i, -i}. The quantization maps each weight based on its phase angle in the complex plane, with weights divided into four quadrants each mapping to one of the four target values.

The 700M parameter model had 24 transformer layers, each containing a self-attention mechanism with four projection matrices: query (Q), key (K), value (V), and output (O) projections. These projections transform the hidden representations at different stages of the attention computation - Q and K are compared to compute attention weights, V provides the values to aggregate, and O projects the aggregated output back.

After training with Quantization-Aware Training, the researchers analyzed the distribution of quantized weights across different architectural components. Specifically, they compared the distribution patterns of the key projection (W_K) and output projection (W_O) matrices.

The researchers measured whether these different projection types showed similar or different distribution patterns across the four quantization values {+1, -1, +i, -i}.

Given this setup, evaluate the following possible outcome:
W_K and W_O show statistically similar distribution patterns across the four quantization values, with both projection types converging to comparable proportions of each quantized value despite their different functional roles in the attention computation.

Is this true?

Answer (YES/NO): YES